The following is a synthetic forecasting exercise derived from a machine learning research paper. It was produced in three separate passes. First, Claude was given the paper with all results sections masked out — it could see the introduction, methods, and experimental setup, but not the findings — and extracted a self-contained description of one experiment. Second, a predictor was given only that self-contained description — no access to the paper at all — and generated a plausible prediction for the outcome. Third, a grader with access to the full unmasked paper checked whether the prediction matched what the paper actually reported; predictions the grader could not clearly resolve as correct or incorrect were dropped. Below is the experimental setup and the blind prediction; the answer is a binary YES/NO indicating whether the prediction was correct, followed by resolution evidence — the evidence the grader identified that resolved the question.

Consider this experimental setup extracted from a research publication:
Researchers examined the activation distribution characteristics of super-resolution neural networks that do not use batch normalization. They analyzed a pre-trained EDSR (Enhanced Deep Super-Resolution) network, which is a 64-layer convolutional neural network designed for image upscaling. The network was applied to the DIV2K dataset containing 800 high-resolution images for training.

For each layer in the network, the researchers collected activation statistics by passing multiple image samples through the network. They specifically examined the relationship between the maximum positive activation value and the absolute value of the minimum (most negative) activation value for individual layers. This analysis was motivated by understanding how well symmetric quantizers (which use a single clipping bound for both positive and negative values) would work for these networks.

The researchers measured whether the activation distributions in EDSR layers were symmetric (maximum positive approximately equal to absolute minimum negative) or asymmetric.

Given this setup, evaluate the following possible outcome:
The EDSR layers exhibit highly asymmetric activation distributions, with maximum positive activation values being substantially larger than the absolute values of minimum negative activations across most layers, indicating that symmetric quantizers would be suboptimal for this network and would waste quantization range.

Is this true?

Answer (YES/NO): NO